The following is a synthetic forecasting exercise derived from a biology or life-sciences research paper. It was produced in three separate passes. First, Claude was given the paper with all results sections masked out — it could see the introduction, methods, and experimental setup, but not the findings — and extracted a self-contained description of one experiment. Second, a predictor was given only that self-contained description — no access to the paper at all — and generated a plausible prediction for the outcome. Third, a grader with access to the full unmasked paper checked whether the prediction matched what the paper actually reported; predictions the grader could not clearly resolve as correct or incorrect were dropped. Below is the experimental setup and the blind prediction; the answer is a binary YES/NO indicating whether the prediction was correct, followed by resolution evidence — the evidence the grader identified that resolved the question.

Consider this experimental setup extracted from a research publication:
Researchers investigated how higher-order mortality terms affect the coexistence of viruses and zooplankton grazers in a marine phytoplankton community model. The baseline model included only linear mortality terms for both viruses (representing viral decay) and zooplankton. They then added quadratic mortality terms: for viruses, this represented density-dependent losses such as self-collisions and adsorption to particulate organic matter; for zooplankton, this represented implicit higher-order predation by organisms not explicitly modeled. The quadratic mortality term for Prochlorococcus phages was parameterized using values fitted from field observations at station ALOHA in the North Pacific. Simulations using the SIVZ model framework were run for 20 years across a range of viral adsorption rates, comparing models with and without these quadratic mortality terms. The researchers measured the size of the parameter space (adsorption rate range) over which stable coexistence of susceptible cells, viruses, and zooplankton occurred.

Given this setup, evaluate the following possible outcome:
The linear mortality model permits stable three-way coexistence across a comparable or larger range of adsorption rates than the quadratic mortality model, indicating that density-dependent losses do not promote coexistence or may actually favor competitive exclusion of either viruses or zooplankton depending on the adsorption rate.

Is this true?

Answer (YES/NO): NO